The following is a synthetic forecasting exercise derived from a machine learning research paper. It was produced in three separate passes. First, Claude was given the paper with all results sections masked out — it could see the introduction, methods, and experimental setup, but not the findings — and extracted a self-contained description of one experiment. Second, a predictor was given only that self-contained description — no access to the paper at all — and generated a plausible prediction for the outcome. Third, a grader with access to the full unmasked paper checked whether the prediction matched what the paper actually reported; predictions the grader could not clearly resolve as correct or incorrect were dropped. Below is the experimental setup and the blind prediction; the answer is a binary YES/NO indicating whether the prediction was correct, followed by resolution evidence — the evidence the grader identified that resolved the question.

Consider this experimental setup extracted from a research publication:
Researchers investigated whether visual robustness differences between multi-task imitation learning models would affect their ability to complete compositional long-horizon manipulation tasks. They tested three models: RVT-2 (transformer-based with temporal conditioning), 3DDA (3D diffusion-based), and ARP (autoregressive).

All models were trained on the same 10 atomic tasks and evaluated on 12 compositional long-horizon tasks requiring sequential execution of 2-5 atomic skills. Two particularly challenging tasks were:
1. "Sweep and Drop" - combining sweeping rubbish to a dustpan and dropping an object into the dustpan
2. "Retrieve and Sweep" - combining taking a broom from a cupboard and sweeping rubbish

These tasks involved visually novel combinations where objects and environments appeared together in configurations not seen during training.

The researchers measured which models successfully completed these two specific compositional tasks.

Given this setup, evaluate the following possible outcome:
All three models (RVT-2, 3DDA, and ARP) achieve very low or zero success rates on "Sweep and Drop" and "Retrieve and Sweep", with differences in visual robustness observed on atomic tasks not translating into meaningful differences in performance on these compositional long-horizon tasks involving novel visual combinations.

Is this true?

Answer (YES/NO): NO